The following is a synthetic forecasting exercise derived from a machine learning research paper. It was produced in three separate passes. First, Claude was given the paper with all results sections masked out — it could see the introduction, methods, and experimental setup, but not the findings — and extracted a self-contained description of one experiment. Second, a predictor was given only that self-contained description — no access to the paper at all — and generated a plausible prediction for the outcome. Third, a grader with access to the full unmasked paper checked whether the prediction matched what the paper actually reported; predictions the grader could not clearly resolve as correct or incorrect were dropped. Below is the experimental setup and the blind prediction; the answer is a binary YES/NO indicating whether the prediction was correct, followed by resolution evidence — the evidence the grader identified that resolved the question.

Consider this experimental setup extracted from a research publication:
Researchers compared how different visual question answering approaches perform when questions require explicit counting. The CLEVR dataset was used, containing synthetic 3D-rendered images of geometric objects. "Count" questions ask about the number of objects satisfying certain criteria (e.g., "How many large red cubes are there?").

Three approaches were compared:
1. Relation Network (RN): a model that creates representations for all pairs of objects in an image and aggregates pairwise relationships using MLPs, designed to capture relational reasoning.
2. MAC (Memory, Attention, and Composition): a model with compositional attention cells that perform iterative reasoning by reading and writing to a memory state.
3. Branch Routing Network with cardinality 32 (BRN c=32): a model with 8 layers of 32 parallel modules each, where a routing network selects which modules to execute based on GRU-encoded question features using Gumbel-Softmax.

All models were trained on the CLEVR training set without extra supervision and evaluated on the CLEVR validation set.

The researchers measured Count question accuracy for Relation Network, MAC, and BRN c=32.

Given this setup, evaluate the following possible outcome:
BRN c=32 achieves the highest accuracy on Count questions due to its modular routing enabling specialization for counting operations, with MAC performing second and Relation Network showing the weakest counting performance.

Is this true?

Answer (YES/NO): NO